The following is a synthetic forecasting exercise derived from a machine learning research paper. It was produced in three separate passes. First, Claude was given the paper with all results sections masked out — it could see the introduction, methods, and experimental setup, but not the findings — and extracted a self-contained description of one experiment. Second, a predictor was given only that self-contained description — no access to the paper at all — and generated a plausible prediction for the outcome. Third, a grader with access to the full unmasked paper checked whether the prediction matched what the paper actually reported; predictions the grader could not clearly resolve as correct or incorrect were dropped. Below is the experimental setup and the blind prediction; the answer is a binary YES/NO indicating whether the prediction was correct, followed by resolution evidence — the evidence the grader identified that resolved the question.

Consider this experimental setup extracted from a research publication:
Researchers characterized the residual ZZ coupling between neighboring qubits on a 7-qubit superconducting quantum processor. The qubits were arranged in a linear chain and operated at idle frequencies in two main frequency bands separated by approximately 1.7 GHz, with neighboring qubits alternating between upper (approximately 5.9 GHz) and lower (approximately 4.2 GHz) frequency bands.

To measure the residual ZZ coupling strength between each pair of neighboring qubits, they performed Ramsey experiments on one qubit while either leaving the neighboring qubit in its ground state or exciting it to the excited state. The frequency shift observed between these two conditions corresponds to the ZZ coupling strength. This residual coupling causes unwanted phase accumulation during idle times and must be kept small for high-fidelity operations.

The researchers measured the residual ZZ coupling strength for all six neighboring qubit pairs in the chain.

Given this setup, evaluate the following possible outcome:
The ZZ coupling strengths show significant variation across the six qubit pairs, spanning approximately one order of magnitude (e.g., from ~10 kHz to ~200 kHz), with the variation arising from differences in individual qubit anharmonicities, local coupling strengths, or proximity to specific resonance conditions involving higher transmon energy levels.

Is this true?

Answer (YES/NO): NO